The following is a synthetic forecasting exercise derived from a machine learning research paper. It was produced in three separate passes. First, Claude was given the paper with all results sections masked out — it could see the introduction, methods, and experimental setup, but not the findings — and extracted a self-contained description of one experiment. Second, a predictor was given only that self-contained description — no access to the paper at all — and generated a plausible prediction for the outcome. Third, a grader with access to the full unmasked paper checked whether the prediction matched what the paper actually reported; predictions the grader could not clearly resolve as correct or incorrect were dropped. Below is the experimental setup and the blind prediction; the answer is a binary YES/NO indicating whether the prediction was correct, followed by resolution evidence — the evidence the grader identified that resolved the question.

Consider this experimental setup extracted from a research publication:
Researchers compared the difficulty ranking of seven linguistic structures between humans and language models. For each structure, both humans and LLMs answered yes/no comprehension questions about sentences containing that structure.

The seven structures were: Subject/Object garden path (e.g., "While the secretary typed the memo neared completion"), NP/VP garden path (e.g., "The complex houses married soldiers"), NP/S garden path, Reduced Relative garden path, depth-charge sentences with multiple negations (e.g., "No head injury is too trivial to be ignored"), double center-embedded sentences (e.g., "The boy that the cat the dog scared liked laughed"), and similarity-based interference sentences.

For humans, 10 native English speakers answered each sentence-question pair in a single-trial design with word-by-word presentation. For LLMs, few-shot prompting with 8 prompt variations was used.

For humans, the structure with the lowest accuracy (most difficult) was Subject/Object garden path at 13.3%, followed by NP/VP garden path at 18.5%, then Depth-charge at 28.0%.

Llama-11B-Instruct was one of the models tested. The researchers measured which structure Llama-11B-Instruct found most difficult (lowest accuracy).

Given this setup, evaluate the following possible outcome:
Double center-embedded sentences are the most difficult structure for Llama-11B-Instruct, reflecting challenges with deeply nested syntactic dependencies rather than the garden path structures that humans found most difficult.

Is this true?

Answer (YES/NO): NO